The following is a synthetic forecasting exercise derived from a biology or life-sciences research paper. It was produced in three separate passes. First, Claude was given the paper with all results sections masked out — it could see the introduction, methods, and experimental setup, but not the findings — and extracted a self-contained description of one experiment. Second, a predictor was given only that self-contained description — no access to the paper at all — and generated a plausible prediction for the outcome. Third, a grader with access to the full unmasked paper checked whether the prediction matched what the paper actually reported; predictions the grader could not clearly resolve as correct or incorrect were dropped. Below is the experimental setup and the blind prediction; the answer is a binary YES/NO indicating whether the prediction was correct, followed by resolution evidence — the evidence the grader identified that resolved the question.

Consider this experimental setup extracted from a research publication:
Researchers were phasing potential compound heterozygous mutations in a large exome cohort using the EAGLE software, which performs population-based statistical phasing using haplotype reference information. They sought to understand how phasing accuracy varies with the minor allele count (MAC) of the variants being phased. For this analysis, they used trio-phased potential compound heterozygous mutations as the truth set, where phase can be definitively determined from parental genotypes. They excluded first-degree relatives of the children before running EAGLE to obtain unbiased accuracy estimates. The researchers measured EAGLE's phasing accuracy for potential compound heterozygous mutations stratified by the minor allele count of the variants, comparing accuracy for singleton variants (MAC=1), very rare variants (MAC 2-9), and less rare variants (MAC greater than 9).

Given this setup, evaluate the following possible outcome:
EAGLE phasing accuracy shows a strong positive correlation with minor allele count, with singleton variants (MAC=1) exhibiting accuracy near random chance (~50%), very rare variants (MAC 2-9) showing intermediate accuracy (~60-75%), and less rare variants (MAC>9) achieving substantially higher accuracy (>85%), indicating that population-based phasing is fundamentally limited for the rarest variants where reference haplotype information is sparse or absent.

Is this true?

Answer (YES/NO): NO